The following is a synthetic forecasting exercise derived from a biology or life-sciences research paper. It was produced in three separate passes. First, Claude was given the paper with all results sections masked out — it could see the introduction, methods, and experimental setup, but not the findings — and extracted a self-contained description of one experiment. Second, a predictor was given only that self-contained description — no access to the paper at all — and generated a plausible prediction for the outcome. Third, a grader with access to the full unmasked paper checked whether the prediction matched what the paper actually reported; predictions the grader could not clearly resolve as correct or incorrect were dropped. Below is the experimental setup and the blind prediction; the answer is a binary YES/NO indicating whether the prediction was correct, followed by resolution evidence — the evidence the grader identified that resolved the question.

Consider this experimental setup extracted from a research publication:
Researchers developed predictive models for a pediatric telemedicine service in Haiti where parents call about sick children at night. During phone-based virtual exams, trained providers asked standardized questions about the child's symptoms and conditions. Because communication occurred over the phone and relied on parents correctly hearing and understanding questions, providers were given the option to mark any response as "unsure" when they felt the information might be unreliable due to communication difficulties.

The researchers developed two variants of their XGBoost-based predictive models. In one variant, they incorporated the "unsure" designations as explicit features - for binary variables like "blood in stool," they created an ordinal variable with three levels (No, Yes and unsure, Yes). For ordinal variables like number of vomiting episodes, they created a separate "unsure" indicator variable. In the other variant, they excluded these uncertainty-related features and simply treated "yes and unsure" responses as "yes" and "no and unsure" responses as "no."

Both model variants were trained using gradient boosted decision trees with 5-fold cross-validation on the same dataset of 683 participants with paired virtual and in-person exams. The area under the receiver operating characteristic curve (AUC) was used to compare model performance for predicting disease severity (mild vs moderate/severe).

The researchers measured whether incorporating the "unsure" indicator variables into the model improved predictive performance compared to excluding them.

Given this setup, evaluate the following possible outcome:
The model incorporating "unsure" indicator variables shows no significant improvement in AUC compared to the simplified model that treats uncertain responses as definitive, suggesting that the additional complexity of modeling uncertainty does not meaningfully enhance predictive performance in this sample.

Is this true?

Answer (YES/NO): YES